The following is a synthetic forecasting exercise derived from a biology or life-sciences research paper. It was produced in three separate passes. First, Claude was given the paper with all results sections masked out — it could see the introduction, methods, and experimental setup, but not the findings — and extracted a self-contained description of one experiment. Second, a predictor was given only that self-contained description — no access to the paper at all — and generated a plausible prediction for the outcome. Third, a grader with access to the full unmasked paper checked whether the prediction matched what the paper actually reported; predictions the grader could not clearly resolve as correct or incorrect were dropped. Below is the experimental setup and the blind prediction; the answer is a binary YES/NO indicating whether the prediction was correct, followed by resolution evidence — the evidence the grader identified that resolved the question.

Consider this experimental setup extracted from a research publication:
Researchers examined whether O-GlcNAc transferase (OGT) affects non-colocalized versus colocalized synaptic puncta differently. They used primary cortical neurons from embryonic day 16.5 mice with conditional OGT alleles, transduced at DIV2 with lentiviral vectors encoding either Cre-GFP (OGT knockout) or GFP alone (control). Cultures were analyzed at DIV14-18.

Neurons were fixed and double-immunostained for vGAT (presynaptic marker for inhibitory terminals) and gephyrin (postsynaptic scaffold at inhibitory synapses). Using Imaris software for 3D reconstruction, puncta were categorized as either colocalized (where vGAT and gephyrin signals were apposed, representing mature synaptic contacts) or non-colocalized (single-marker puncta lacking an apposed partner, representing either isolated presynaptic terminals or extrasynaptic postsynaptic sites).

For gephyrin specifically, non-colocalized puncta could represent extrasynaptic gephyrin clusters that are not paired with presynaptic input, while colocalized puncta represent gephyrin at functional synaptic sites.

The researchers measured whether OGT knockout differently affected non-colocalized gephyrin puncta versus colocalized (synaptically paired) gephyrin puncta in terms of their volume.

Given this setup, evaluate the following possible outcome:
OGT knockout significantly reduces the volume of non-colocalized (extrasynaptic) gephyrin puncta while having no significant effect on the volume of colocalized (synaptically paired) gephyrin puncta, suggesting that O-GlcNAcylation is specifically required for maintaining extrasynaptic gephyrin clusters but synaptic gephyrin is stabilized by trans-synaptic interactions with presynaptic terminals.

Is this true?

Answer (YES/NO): NO